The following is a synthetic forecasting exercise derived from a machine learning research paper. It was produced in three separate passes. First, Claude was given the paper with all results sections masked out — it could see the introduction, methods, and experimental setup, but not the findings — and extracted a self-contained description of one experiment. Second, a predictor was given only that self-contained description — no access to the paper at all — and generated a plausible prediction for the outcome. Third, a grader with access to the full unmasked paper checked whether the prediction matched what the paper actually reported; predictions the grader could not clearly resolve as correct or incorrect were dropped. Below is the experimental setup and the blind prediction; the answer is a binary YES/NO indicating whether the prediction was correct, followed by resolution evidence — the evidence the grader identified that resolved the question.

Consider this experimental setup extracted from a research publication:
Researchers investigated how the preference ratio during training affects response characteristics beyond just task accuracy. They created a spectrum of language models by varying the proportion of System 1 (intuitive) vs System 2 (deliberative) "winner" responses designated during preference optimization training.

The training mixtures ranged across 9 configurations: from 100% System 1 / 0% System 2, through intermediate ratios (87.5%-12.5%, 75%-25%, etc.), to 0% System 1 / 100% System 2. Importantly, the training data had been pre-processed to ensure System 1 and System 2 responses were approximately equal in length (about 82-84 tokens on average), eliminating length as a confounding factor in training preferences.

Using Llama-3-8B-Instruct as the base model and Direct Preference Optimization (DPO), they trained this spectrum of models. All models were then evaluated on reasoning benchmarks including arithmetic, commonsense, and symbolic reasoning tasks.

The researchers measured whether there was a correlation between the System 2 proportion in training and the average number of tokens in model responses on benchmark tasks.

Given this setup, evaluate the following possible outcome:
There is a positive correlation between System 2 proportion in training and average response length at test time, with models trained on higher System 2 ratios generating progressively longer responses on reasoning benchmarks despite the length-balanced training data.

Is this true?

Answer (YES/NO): YES